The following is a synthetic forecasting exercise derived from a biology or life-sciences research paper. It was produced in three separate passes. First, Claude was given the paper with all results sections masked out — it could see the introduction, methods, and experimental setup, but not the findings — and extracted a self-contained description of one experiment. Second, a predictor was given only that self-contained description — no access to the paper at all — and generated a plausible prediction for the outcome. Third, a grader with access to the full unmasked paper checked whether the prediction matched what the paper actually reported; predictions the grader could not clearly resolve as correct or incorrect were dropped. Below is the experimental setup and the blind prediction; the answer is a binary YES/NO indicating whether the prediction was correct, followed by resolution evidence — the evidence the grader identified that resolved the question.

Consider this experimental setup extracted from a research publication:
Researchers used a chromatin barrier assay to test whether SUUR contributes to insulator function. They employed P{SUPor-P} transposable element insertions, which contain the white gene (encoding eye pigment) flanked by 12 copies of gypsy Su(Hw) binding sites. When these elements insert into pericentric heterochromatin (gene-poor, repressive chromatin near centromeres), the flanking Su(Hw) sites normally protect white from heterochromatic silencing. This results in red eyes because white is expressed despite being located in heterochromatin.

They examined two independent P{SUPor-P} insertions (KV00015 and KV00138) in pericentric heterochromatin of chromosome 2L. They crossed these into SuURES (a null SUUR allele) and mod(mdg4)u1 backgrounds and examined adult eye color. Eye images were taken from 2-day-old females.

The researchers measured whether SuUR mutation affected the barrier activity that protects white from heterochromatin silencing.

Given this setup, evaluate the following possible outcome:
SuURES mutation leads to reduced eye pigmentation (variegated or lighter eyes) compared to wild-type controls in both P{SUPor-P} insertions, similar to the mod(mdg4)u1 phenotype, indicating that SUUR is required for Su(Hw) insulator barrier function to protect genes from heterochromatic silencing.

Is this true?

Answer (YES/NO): YES